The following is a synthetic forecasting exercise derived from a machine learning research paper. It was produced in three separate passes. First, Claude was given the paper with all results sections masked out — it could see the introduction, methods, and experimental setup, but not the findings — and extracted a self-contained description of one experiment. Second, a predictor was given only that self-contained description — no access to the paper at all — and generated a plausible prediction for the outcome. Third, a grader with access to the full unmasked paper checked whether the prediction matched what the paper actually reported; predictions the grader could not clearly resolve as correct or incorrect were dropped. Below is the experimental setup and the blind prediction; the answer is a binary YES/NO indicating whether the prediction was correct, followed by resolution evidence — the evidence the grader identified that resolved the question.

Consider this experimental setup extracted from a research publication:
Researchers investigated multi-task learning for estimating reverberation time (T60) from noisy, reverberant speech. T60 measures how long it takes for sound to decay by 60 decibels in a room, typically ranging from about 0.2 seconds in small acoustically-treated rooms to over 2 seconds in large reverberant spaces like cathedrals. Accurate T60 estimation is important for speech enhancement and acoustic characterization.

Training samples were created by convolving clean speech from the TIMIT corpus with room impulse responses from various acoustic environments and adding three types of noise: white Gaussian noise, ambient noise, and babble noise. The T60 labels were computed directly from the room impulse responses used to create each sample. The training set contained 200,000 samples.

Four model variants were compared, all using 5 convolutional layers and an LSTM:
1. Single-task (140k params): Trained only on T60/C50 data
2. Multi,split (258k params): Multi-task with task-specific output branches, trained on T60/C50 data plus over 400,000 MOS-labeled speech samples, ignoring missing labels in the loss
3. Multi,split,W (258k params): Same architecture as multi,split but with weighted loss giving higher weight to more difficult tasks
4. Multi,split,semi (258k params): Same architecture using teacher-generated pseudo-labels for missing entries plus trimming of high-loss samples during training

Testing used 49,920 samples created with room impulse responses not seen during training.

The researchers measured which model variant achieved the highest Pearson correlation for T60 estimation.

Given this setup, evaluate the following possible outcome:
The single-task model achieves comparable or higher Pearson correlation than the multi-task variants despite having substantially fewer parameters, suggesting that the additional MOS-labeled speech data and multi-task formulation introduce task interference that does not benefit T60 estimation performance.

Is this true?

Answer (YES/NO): NO